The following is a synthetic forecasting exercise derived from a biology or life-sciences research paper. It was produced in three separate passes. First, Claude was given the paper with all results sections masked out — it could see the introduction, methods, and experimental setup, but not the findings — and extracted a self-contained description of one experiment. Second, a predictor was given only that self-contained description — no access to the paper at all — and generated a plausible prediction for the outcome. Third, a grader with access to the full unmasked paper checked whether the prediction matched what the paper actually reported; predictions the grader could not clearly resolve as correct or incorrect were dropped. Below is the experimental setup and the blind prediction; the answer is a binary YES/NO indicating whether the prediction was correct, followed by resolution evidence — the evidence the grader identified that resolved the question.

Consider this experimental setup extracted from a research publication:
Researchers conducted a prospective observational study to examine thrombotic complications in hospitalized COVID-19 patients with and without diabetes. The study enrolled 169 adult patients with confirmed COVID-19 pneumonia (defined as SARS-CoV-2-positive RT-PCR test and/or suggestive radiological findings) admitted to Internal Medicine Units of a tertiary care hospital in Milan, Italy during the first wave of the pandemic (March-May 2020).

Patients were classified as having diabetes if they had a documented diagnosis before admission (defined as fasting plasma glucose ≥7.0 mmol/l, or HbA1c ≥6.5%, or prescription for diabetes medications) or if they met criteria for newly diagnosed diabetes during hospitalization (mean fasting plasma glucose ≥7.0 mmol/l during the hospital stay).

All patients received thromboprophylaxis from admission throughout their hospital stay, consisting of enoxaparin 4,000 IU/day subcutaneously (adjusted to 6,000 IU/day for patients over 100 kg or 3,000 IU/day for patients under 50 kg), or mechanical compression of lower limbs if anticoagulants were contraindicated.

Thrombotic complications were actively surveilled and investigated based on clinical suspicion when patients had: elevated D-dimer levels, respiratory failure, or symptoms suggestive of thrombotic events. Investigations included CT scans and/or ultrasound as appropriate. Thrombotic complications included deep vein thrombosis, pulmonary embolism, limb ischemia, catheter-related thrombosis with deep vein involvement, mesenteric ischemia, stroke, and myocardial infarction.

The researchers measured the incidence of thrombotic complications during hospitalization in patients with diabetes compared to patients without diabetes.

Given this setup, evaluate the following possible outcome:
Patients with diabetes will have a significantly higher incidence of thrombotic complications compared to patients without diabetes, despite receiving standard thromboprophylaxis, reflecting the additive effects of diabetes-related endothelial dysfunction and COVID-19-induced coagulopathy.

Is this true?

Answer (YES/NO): YES